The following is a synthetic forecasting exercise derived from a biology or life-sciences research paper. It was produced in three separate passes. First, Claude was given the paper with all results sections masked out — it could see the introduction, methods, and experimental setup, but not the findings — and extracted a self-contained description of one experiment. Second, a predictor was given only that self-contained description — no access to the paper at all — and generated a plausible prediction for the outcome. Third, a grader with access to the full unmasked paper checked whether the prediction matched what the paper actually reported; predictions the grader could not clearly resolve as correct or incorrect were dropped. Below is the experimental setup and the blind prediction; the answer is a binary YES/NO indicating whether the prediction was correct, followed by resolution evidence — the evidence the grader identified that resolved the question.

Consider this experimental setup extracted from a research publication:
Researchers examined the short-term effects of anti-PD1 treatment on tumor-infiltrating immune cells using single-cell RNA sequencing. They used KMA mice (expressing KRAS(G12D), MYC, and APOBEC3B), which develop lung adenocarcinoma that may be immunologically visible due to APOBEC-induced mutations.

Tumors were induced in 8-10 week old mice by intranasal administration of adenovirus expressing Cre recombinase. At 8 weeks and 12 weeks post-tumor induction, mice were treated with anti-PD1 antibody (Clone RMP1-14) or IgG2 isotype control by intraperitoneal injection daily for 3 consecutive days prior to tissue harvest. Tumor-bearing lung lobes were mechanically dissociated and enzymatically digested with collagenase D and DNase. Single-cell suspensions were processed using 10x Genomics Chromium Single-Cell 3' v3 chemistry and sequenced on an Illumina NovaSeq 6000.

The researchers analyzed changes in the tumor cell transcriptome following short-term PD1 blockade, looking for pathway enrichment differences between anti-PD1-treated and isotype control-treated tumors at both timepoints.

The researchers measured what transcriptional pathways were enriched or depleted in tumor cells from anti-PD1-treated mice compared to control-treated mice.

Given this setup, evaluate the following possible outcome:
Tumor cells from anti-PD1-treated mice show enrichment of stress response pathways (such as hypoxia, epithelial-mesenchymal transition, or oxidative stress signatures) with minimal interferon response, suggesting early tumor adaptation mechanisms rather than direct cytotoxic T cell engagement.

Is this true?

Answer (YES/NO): NO